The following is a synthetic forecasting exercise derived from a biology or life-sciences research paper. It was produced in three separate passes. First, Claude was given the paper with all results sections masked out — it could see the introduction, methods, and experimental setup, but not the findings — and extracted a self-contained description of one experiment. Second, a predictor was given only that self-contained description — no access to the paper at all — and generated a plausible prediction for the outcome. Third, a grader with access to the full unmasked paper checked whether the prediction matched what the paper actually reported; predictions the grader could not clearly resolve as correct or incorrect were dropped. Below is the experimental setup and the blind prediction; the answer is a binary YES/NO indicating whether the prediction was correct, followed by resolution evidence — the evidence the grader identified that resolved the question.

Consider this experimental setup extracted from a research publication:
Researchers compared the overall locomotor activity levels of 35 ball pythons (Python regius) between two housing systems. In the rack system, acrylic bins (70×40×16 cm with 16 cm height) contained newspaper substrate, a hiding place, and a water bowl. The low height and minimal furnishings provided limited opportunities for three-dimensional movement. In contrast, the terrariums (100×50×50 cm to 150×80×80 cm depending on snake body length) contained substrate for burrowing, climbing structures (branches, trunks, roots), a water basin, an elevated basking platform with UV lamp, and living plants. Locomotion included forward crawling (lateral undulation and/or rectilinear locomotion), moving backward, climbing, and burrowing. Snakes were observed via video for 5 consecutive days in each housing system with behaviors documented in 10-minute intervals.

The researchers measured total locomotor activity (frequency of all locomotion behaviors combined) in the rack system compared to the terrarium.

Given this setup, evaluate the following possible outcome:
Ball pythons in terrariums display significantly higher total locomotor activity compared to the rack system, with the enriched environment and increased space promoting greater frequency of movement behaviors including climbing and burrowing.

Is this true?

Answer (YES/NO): YES